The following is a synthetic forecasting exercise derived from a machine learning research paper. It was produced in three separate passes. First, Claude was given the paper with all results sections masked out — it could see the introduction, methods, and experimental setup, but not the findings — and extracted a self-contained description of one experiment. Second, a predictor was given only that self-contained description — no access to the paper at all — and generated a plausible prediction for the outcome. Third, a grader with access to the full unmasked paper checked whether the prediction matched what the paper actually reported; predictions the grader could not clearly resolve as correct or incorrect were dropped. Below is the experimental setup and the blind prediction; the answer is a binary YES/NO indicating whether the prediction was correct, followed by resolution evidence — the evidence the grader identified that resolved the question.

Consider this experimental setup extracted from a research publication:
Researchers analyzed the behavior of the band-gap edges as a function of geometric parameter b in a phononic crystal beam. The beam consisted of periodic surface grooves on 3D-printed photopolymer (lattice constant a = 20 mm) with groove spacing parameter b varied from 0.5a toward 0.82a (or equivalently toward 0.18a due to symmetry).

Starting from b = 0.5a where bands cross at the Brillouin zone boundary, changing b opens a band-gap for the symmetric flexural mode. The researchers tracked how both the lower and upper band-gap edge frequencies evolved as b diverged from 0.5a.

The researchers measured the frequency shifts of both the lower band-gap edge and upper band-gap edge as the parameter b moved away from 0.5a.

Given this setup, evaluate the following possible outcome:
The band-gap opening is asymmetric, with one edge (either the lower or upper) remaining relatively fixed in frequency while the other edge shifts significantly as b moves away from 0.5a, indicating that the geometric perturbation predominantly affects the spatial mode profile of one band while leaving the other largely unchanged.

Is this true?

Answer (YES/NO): NO